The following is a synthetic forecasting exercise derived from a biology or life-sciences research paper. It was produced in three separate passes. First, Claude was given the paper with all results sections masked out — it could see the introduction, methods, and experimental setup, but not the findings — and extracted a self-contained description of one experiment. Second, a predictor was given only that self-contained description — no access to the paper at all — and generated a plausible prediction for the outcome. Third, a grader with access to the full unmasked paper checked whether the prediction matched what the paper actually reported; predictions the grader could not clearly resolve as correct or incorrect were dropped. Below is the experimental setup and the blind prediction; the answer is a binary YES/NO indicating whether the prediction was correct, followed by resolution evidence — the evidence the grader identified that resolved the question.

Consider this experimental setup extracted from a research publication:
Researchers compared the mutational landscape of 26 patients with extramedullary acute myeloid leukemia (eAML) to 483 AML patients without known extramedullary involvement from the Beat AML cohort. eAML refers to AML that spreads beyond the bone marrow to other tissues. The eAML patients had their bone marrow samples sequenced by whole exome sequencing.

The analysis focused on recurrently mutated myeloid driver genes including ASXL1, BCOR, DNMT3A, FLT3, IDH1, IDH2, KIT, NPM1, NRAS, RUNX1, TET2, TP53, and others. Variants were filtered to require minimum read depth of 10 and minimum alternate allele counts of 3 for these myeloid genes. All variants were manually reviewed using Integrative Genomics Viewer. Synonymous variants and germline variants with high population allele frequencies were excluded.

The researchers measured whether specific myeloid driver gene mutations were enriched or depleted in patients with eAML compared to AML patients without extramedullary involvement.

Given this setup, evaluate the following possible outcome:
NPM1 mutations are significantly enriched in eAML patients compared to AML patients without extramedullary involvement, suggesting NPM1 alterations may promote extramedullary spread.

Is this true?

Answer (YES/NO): NO